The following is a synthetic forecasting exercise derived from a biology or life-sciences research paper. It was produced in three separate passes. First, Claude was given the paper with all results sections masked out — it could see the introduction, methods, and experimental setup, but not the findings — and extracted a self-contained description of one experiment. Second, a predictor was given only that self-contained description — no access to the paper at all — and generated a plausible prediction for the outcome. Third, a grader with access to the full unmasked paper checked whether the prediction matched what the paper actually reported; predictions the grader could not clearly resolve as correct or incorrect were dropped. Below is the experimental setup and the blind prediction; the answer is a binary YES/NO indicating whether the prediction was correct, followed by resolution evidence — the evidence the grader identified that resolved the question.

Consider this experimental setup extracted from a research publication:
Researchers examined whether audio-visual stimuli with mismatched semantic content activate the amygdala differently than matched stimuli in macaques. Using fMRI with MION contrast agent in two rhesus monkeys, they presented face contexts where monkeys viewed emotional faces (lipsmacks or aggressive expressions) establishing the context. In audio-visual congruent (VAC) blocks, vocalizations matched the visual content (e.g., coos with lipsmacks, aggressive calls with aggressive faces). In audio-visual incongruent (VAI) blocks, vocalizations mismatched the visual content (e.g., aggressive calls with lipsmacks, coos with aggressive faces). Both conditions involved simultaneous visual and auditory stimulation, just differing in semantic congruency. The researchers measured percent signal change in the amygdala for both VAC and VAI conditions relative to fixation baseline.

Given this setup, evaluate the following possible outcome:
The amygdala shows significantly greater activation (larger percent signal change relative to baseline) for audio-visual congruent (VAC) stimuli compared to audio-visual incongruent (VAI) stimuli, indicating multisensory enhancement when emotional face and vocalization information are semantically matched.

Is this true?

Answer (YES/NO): NO